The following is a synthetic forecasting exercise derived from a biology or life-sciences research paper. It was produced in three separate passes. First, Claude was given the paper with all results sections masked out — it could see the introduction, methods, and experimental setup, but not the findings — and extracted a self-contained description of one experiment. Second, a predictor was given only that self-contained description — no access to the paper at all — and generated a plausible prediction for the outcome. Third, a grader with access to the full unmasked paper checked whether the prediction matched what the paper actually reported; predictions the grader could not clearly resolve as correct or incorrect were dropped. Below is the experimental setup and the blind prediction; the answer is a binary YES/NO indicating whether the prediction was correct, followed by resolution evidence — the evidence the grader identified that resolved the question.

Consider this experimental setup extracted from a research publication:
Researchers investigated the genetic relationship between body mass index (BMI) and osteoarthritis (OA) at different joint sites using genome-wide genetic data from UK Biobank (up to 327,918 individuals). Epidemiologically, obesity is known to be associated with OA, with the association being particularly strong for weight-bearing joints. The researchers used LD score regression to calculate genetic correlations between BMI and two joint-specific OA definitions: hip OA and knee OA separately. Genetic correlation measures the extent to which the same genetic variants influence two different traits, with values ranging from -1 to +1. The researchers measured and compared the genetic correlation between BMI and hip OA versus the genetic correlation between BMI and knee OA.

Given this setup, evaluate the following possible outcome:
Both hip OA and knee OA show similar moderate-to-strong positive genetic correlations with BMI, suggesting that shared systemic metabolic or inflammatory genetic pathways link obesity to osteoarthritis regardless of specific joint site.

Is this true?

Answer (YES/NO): NO